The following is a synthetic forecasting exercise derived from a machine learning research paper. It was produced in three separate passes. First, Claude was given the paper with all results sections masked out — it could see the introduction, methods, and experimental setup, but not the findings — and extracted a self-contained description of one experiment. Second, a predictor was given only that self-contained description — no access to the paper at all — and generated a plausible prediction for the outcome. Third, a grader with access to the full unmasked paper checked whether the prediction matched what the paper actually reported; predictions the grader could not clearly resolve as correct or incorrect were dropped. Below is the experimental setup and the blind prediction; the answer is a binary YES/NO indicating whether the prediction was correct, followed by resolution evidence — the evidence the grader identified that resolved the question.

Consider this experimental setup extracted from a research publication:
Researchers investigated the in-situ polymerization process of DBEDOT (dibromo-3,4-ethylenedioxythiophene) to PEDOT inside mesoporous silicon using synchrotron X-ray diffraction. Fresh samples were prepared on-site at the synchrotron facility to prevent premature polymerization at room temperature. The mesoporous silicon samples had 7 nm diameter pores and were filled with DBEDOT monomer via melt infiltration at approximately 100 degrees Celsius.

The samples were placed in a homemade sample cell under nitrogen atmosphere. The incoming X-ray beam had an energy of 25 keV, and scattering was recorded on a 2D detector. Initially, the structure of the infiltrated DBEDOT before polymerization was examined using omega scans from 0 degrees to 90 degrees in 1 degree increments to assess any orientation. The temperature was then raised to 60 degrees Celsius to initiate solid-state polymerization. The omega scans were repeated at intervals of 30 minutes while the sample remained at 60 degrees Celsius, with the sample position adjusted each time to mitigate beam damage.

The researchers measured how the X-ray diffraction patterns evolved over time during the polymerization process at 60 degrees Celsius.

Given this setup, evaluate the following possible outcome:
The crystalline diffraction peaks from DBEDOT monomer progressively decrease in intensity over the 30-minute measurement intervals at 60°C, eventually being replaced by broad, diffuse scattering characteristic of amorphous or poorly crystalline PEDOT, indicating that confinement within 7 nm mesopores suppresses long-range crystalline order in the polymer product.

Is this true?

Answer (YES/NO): NO